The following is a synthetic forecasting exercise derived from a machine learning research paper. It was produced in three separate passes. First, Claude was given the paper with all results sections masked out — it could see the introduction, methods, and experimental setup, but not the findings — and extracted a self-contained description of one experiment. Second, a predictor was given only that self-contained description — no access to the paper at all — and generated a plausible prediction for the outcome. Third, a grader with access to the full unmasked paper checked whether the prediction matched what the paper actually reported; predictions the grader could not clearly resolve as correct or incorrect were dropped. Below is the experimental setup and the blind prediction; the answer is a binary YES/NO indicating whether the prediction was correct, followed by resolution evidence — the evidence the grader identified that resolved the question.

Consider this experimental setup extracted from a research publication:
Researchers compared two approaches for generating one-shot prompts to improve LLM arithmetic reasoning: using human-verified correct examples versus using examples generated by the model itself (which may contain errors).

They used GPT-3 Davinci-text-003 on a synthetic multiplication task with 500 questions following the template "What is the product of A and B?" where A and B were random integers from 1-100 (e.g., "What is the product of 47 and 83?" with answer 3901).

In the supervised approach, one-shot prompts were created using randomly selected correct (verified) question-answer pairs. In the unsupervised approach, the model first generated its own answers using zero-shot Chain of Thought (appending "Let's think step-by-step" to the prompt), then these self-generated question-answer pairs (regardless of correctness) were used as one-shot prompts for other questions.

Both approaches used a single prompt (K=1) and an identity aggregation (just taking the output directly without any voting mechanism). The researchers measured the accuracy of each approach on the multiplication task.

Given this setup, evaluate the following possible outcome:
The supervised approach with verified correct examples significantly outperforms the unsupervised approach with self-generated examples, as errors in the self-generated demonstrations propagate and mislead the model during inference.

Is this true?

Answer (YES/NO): NO